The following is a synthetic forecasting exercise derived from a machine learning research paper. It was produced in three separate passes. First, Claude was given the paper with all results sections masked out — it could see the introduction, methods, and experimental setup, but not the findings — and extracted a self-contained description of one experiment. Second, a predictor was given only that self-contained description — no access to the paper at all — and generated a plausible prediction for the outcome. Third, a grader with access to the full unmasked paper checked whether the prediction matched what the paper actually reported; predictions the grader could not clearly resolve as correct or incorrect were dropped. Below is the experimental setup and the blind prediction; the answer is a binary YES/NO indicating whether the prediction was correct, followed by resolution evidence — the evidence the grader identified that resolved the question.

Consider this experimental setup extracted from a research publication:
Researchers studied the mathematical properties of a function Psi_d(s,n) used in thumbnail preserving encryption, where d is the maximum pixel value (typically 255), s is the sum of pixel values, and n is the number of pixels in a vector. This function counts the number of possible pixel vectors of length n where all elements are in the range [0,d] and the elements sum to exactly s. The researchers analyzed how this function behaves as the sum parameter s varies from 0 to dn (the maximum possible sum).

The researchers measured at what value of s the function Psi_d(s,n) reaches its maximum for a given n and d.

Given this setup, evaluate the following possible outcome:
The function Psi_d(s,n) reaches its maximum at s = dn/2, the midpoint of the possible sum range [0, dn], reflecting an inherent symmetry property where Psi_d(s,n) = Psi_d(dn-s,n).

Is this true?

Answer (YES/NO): NO